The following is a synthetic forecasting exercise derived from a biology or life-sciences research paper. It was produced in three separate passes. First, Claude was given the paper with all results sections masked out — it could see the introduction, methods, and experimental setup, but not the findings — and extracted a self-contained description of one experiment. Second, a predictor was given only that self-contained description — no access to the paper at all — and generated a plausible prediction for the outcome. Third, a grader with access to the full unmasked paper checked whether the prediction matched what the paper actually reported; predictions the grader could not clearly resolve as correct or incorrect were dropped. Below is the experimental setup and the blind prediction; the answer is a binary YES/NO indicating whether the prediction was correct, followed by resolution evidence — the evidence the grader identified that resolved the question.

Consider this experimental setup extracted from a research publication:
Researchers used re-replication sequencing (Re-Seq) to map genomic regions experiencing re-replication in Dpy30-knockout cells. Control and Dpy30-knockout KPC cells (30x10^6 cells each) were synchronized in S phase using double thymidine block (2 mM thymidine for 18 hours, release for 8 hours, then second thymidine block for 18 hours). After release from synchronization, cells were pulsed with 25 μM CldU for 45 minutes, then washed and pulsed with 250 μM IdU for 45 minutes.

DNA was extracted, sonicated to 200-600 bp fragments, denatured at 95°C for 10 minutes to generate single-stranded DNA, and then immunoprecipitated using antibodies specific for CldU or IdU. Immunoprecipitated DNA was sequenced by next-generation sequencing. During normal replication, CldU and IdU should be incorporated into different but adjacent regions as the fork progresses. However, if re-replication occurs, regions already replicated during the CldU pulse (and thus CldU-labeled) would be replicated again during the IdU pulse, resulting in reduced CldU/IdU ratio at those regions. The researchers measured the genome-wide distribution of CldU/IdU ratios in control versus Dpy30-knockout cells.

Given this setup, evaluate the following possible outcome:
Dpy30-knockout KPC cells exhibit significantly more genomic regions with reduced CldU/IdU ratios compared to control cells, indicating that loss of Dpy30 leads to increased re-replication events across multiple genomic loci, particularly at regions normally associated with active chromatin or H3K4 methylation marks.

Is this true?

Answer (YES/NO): NO